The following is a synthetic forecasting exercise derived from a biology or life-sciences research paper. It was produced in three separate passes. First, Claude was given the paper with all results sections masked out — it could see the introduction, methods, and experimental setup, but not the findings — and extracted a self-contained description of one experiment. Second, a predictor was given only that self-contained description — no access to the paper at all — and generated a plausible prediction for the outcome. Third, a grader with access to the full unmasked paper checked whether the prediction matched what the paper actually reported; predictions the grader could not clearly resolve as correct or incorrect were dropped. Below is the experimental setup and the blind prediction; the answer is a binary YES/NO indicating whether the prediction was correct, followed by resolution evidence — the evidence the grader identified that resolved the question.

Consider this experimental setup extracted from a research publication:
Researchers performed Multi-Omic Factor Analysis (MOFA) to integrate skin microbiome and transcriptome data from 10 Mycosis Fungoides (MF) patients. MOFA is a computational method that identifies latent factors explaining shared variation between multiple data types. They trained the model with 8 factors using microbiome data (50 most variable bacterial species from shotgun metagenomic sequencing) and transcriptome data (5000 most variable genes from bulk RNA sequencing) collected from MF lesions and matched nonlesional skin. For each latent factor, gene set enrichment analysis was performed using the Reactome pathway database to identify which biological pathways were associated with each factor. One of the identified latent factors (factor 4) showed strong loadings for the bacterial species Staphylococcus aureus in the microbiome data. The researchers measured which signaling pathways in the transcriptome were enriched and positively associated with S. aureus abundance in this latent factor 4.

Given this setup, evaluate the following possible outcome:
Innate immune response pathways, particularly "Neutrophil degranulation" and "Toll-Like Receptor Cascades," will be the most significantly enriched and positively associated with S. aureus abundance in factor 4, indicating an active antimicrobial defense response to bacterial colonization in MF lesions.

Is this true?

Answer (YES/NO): NO